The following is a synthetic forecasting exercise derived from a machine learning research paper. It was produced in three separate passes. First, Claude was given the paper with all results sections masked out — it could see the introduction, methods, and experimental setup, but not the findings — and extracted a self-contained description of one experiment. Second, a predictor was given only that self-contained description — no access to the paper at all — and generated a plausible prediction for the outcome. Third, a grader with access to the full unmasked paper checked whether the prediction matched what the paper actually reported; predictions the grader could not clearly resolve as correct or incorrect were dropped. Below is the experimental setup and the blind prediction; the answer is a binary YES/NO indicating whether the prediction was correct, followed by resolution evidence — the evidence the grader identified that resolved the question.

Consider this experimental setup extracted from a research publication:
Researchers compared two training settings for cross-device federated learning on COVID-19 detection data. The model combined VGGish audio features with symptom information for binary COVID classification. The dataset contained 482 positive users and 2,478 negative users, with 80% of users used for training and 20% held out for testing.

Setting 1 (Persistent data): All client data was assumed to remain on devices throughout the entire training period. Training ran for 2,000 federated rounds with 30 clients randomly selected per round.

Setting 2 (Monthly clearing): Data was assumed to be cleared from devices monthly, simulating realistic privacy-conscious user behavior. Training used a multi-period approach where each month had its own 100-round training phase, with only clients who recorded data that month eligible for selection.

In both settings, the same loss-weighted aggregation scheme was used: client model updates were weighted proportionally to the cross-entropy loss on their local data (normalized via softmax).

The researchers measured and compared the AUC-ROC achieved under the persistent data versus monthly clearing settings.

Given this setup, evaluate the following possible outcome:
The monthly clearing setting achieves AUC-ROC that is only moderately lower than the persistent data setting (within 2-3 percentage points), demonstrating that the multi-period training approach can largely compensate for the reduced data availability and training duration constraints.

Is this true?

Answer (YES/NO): NO